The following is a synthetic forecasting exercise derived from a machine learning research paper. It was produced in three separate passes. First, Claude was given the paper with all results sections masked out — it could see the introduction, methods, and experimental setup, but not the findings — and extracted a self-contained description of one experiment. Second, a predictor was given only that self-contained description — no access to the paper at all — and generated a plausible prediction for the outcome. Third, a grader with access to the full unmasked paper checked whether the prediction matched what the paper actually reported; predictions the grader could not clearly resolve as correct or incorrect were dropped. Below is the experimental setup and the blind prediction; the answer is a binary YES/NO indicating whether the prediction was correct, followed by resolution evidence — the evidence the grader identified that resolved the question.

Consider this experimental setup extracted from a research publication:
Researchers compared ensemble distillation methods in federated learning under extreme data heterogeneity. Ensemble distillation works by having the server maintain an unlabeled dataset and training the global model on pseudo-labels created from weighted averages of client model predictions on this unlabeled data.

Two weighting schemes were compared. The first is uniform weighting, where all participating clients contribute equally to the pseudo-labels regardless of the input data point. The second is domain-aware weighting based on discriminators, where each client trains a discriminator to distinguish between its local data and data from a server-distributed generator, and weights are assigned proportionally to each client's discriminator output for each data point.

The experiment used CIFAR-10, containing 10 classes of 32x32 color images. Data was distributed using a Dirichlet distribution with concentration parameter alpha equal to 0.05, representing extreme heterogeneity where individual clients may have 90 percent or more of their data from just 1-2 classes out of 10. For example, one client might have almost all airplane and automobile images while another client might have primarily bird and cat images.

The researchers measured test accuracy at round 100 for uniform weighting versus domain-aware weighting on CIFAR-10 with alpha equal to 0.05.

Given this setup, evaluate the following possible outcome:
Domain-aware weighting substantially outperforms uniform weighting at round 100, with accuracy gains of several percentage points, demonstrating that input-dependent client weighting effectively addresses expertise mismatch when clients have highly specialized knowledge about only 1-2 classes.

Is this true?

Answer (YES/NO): YES